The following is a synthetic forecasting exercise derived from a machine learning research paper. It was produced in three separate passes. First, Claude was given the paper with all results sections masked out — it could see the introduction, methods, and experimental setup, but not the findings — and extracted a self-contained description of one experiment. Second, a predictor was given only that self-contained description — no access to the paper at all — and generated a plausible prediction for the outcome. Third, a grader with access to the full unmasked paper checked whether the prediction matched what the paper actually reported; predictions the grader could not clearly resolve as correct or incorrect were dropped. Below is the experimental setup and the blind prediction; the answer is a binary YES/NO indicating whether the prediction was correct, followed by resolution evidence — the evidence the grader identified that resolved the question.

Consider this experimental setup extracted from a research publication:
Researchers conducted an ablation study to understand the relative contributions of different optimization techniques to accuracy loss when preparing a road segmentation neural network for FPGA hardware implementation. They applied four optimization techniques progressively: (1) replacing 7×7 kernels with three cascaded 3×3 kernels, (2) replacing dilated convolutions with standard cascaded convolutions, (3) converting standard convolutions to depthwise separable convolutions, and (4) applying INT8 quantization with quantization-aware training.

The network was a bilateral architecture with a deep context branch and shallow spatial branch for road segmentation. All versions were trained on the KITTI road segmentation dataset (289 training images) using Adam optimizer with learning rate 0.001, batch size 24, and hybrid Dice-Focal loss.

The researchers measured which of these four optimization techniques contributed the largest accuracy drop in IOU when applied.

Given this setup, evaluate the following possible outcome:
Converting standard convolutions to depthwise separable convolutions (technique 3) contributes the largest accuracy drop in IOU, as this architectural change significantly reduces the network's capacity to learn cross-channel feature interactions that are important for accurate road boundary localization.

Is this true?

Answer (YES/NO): NO